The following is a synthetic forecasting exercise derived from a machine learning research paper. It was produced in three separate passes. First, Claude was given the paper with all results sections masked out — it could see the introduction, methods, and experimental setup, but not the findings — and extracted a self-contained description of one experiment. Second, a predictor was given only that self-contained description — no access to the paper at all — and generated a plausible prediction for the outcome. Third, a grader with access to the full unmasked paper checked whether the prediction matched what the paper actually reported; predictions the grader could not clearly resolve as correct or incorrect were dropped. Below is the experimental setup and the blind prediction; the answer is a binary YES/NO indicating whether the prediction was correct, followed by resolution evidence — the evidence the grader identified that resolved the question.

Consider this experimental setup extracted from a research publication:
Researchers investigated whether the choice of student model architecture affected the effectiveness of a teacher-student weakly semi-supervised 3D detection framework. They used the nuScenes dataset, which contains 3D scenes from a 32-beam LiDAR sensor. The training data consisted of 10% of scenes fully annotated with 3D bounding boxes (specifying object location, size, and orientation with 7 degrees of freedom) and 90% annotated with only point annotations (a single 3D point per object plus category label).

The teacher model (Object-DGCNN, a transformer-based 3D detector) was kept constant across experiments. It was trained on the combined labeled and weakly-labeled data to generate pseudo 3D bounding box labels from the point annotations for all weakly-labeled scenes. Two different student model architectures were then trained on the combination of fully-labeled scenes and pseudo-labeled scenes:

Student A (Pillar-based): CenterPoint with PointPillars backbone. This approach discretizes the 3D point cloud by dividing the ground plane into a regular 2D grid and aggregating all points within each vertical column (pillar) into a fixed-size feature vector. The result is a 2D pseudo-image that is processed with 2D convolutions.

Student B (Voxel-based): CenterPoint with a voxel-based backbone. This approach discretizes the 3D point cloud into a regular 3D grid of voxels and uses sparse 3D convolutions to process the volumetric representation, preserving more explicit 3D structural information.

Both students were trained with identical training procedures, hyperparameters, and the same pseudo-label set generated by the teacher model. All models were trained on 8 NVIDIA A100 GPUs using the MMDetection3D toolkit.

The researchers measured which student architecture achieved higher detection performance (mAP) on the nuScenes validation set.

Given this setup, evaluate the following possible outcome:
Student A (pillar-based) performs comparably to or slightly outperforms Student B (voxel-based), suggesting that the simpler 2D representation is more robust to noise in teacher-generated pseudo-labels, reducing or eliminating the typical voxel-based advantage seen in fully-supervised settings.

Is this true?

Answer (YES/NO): NO